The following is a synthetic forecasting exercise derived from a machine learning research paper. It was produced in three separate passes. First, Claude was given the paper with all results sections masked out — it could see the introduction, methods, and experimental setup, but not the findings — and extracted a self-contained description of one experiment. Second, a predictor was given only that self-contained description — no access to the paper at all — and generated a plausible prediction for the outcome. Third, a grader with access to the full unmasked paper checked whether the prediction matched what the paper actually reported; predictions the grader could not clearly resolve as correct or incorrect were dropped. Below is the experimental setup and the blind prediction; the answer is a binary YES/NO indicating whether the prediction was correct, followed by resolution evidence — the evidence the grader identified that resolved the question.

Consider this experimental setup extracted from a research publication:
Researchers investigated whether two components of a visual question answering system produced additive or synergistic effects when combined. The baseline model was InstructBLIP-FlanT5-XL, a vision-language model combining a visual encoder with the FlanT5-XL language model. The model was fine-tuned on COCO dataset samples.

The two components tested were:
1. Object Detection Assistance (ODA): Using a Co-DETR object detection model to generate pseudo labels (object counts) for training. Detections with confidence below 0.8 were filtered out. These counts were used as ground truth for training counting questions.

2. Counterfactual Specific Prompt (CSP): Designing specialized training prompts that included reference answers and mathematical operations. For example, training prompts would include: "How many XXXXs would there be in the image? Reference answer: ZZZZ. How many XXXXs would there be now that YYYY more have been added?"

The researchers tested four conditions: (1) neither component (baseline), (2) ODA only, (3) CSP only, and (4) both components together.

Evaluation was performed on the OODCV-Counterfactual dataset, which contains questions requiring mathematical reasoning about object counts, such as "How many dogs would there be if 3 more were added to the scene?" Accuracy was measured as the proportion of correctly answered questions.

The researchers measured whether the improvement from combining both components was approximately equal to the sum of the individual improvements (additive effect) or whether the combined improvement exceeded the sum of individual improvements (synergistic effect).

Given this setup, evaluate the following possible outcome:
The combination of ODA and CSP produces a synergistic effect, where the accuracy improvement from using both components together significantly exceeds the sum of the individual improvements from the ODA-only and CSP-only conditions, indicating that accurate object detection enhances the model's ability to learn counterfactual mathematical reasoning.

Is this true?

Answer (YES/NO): YES